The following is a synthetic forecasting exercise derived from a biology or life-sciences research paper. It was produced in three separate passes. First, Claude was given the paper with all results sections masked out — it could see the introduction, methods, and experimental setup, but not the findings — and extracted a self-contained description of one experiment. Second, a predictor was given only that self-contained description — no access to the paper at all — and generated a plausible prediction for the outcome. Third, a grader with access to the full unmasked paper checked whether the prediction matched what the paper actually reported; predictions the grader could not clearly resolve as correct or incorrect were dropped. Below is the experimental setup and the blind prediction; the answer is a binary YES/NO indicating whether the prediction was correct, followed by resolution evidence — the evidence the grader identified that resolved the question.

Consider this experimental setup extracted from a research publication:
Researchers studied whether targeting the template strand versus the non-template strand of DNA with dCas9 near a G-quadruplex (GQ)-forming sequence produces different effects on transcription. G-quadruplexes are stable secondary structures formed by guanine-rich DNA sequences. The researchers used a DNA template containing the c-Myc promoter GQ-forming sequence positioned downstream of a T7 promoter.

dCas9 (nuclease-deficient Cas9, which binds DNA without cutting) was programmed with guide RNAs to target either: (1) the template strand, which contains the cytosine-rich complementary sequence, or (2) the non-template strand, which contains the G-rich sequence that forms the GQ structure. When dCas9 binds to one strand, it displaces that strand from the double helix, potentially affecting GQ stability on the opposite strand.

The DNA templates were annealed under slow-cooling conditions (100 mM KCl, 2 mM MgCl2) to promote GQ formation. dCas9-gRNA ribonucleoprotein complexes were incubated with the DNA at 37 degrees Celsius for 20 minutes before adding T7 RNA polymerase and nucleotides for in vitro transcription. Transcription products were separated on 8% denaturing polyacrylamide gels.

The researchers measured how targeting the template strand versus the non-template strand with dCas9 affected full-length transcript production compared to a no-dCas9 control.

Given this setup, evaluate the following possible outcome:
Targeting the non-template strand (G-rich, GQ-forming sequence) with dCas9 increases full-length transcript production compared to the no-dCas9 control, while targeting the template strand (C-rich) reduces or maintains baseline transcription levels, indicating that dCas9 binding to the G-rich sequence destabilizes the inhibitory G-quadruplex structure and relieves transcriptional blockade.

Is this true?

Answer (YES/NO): NO